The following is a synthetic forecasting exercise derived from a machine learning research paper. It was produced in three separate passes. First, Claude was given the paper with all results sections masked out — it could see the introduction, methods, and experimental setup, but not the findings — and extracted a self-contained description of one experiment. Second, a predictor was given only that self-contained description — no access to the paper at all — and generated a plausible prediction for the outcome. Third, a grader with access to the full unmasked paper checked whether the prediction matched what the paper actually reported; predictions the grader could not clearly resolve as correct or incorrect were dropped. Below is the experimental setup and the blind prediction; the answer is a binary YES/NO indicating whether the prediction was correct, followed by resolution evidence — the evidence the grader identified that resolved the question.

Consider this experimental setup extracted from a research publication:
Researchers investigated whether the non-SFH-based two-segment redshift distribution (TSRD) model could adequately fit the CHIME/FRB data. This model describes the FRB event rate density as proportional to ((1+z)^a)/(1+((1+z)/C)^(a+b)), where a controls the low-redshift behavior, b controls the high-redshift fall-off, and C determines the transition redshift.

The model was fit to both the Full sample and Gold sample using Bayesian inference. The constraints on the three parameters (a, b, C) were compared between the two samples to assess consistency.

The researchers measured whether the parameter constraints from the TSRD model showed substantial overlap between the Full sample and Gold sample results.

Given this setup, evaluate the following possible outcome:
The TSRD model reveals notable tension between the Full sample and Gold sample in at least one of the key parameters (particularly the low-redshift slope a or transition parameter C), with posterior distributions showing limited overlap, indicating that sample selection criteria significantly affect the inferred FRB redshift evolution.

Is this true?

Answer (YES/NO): NO